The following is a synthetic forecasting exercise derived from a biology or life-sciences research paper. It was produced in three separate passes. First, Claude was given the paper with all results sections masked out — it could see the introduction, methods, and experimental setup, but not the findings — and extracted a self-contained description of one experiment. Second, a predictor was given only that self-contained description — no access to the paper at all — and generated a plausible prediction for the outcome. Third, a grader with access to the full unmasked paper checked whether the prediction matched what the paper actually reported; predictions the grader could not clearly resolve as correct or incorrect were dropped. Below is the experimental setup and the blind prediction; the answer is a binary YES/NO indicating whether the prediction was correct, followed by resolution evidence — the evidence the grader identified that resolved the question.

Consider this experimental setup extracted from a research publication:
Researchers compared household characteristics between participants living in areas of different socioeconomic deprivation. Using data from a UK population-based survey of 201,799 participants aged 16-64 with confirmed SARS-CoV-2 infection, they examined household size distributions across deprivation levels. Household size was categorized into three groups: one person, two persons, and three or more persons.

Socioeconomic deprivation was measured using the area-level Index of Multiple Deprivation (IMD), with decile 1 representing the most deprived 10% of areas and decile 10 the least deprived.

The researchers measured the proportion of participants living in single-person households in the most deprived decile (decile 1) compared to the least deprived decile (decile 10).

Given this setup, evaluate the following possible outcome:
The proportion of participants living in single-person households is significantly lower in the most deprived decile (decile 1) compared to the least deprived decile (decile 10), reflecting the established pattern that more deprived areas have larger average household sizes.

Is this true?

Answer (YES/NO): NO